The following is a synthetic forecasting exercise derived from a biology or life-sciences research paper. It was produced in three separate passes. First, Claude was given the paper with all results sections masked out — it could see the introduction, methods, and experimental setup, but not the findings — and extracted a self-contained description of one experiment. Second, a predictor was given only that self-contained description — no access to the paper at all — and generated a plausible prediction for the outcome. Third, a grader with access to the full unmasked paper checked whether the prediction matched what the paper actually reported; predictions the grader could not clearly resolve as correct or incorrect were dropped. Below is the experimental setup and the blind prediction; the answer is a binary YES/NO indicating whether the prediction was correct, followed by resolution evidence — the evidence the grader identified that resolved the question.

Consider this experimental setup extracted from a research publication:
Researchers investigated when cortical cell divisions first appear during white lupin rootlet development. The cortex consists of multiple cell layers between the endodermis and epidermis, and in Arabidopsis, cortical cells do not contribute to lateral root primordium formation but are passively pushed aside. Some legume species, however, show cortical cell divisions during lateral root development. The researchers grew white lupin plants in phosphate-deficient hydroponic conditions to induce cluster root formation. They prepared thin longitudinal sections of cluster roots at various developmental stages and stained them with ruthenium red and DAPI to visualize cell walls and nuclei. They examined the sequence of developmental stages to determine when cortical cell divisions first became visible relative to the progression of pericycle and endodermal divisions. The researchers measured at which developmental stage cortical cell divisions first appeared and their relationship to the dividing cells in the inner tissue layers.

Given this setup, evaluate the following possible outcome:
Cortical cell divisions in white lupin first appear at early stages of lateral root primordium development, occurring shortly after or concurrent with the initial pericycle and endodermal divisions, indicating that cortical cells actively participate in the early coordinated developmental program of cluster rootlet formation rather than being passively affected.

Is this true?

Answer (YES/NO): NO